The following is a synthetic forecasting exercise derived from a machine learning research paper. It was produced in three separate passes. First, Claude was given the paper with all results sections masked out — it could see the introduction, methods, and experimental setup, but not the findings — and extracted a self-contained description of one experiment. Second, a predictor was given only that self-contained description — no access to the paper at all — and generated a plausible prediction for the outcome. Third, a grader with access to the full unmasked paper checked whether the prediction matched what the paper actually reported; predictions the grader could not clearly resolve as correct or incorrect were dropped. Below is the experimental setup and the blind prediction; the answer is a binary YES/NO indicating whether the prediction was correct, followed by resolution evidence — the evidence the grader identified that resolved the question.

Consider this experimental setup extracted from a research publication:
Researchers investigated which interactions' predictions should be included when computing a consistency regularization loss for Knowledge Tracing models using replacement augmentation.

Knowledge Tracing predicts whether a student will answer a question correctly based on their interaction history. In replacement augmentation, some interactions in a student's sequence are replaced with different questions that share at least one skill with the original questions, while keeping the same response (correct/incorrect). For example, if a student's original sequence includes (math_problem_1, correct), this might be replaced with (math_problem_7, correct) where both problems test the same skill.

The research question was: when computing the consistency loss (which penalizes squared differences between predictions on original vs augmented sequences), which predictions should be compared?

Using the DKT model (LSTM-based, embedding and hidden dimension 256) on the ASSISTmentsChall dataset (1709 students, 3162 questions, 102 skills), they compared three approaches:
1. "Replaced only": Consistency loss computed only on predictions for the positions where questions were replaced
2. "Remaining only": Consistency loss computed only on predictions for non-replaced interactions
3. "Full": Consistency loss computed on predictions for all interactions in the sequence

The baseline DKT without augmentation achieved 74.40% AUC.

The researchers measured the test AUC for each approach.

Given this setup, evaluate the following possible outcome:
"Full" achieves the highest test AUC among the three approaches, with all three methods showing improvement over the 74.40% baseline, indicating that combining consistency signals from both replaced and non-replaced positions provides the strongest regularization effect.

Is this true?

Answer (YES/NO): NO